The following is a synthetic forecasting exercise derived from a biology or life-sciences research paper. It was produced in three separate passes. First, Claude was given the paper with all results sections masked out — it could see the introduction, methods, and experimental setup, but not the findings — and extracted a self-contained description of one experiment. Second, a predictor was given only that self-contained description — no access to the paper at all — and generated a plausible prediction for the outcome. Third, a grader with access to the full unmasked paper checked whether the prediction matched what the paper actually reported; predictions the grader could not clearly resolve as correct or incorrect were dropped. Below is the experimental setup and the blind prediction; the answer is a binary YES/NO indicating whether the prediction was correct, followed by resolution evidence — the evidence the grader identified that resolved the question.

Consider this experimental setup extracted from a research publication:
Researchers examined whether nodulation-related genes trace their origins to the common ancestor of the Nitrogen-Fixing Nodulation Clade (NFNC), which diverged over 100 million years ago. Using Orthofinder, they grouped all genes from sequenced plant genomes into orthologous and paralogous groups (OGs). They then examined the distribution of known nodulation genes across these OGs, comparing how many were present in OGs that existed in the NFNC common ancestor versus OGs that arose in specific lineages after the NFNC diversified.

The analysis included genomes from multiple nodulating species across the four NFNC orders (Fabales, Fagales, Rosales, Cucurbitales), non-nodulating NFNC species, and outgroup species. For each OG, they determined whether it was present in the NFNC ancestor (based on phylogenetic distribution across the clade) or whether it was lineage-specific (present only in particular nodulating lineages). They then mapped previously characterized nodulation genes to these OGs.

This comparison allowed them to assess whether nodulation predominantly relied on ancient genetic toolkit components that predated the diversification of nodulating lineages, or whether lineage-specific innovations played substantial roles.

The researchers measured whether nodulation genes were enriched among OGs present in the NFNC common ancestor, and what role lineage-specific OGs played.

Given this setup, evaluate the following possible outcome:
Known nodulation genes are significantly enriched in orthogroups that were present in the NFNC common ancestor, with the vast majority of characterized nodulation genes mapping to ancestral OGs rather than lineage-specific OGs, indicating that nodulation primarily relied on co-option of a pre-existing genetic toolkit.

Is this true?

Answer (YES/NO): YES